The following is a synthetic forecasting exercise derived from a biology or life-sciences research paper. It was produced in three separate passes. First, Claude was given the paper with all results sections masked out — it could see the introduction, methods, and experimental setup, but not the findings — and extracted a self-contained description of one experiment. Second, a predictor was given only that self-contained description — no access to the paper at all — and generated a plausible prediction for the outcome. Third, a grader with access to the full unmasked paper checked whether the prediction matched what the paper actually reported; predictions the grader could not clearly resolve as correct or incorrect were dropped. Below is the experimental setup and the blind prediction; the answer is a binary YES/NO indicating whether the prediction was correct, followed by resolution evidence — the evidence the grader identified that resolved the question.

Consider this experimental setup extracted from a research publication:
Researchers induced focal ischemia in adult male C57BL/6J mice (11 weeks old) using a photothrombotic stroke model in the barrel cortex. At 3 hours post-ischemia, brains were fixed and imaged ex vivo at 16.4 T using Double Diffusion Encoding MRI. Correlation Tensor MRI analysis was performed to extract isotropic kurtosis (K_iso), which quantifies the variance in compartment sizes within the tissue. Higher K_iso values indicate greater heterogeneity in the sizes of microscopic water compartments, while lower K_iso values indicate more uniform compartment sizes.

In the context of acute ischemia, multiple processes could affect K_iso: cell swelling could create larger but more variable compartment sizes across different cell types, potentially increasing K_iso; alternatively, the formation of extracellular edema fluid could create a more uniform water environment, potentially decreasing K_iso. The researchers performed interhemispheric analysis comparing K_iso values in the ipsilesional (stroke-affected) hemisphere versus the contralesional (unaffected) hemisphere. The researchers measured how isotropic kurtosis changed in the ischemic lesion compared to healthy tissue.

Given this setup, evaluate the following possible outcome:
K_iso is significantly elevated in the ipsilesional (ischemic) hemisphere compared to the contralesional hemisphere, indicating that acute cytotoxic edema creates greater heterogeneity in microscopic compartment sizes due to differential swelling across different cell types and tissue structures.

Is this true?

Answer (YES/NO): YES